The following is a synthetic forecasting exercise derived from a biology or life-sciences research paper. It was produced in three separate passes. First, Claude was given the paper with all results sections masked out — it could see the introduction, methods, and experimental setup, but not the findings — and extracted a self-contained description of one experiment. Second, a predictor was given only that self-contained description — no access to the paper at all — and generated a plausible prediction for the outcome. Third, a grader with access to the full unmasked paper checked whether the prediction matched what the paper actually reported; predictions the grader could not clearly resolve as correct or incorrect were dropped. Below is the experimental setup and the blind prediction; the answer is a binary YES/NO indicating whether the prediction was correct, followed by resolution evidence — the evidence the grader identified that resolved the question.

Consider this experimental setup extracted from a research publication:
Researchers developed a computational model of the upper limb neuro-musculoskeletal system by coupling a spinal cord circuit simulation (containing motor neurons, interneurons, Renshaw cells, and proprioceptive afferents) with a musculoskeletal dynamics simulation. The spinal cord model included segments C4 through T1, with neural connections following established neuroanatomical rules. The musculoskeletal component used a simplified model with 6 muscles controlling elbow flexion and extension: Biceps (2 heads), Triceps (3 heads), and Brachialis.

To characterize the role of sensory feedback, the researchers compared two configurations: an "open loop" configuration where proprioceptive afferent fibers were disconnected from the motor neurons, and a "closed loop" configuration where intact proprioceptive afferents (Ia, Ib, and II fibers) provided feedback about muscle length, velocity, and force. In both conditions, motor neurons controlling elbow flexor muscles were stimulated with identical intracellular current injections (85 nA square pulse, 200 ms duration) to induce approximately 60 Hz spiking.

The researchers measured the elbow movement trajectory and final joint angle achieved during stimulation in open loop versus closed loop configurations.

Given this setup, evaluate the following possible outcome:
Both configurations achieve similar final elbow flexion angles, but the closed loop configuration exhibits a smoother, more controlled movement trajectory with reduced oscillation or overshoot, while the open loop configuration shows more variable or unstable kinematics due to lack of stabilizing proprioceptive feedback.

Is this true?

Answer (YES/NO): NO